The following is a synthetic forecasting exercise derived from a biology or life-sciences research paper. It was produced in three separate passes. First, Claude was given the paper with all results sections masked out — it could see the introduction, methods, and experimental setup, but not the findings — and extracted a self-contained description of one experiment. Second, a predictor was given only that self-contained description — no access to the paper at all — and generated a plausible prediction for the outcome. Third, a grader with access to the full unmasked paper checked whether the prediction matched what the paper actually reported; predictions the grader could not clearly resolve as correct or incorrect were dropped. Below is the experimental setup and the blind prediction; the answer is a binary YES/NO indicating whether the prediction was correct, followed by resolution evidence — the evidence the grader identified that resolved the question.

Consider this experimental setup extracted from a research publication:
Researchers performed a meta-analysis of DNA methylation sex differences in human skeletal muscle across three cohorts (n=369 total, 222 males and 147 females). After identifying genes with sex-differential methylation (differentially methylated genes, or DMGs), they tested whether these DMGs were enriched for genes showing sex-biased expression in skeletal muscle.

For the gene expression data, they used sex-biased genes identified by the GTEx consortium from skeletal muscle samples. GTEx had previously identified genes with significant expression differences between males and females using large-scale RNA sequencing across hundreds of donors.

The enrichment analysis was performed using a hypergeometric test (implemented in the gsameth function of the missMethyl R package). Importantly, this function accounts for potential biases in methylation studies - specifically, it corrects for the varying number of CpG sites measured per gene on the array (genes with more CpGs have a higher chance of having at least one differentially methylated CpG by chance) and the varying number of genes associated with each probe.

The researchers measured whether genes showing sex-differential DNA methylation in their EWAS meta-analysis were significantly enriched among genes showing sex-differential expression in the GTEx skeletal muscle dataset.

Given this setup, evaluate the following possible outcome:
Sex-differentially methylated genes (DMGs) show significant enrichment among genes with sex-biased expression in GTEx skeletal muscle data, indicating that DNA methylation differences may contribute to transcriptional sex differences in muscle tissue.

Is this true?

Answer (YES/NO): YES